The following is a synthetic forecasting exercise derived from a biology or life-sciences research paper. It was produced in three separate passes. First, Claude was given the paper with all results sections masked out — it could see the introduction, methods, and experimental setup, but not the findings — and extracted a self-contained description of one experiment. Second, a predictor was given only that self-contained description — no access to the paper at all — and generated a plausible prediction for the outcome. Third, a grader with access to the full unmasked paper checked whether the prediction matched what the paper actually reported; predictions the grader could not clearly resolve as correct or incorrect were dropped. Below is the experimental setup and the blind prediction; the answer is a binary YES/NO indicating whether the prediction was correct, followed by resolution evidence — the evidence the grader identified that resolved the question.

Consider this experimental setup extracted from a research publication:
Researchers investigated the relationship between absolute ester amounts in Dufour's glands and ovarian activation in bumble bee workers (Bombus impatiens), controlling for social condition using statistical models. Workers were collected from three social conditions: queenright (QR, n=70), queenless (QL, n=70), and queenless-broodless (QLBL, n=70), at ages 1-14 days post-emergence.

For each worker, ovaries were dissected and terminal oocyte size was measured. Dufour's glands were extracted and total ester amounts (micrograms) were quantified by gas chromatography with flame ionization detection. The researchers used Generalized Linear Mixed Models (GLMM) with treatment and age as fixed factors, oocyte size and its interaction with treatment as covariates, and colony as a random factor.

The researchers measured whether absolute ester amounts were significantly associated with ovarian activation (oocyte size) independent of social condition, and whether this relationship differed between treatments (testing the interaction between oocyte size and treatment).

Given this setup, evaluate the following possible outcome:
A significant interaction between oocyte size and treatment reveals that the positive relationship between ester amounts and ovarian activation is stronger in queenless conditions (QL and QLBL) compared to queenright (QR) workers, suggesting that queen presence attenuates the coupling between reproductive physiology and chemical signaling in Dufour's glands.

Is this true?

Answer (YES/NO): NO